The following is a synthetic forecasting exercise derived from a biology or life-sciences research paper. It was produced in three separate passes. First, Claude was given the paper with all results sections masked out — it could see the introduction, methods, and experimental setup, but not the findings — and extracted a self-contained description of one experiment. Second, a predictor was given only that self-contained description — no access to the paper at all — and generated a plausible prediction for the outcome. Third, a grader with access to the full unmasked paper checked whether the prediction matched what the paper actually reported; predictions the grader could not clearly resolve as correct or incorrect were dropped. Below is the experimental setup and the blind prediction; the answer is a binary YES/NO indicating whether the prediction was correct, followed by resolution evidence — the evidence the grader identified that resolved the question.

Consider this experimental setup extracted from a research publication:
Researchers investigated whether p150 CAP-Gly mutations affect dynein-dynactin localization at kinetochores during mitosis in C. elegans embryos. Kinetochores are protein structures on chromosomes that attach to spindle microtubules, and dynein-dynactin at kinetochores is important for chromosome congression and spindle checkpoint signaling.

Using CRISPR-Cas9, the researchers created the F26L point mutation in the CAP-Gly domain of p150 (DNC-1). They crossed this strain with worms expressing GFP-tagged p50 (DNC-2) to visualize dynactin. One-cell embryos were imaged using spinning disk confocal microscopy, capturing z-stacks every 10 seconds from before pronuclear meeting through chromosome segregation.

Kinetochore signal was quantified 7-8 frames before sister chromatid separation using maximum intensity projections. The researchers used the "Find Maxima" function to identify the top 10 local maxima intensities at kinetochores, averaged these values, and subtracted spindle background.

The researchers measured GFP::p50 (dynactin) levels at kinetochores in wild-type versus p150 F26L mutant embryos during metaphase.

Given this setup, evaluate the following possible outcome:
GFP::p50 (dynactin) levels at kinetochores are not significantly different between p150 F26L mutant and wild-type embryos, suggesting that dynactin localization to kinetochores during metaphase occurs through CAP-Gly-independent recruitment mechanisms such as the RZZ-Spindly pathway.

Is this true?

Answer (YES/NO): YES